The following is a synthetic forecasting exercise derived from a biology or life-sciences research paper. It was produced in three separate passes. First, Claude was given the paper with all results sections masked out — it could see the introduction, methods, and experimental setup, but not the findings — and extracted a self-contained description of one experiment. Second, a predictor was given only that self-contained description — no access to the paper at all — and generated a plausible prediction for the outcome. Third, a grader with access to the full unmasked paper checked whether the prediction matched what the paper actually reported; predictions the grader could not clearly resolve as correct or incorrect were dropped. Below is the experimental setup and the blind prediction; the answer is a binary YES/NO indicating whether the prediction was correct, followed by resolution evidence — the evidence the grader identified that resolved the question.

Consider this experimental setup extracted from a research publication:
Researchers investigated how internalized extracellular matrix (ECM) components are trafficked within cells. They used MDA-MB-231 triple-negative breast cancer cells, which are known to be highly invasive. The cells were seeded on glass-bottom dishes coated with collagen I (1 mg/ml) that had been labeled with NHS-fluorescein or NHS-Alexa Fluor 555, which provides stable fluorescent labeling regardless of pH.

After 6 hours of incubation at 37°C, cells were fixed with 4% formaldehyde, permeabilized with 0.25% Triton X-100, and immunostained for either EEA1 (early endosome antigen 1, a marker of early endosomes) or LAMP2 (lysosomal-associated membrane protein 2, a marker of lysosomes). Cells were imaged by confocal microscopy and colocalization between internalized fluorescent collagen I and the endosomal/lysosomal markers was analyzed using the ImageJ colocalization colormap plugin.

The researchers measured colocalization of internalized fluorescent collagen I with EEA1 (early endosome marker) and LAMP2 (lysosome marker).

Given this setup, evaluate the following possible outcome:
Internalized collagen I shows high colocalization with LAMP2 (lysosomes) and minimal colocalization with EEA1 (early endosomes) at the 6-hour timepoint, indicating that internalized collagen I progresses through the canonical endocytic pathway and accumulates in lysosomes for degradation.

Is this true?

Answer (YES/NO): NO